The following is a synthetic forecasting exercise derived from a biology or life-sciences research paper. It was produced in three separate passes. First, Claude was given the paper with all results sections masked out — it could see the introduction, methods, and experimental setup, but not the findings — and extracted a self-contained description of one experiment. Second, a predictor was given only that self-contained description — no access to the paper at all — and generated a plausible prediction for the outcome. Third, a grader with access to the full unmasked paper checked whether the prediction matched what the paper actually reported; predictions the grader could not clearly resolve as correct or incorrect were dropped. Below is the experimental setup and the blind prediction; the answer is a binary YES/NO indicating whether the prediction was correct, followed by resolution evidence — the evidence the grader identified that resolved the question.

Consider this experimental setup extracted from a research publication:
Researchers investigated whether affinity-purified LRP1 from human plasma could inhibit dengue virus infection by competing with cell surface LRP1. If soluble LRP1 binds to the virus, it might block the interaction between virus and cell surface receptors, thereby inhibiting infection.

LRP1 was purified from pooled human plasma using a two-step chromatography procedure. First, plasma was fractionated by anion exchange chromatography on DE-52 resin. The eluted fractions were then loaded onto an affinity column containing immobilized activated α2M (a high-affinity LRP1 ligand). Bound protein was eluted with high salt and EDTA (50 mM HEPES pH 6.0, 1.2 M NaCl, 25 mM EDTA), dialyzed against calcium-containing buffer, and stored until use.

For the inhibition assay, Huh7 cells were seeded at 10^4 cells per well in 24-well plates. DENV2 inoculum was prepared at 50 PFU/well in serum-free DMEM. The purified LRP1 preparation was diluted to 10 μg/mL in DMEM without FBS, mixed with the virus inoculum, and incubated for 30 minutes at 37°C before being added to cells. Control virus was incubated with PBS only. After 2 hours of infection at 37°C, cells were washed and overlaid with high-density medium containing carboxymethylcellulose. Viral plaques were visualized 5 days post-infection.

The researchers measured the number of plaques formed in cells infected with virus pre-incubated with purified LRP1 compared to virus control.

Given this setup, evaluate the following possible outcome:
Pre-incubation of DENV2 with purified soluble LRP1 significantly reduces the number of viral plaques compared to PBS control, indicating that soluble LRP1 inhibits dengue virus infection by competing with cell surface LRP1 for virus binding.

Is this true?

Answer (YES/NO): YES